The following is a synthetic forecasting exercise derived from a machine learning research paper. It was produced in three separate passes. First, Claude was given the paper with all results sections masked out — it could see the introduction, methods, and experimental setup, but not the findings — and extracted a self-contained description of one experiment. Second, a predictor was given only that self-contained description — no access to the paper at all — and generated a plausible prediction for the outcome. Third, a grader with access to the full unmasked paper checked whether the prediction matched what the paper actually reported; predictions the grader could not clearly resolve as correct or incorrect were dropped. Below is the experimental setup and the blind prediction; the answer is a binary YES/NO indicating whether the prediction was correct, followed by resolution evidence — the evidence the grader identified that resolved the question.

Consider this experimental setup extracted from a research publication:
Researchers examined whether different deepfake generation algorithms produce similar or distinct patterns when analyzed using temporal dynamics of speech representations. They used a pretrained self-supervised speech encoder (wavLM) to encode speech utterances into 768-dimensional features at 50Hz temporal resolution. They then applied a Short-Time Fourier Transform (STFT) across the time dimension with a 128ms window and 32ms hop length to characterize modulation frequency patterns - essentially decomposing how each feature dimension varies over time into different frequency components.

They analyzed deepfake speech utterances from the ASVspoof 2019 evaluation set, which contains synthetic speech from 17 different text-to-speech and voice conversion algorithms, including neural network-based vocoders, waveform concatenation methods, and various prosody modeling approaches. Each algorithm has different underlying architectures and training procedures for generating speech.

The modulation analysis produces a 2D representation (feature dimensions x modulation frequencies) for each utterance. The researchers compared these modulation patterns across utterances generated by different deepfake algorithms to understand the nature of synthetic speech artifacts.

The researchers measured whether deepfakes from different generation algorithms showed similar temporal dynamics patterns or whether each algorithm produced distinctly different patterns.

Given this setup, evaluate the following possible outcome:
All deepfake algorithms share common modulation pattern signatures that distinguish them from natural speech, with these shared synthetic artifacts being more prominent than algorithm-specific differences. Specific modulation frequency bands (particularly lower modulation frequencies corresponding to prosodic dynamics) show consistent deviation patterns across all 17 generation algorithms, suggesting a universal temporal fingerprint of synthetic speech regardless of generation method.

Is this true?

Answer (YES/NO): NO